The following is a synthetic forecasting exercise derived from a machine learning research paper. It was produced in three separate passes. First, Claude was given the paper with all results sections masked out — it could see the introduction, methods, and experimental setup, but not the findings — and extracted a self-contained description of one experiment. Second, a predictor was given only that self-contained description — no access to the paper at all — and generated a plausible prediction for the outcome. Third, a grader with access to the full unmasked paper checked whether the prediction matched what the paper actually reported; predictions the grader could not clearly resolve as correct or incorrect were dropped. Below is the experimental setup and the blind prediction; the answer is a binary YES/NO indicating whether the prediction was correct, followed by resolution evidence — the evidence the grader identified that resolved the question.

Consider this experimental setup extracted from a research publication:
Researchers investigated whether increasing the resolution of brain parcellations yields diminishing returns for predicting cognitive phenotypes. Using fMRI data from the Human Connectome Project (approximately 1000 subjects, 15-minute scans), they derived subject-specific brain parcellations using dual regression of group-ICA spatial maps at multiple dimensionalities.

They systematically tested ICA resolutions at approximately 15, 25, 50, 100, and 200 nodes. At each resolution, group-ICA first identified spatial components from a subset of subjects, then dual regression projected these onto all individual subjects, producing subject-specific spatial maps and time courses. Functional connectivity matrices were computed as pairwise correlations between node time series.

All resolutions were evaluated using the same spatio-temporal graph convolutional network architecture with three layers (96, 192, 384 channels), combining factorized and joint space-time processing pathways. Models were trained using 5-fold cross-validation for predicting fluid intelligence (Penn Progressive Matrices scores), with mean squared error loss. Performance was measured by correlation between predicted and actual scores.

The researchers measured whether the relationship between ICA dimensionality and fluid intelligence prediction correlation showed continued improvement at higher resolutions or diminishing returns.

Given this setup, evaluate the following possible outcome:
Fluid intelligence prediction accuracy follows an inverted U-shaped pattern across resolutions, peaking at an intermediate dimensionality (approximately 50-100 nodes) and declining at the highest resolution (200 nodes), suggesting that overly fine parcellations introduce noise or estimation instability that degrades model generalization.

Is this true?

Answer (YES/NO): NO